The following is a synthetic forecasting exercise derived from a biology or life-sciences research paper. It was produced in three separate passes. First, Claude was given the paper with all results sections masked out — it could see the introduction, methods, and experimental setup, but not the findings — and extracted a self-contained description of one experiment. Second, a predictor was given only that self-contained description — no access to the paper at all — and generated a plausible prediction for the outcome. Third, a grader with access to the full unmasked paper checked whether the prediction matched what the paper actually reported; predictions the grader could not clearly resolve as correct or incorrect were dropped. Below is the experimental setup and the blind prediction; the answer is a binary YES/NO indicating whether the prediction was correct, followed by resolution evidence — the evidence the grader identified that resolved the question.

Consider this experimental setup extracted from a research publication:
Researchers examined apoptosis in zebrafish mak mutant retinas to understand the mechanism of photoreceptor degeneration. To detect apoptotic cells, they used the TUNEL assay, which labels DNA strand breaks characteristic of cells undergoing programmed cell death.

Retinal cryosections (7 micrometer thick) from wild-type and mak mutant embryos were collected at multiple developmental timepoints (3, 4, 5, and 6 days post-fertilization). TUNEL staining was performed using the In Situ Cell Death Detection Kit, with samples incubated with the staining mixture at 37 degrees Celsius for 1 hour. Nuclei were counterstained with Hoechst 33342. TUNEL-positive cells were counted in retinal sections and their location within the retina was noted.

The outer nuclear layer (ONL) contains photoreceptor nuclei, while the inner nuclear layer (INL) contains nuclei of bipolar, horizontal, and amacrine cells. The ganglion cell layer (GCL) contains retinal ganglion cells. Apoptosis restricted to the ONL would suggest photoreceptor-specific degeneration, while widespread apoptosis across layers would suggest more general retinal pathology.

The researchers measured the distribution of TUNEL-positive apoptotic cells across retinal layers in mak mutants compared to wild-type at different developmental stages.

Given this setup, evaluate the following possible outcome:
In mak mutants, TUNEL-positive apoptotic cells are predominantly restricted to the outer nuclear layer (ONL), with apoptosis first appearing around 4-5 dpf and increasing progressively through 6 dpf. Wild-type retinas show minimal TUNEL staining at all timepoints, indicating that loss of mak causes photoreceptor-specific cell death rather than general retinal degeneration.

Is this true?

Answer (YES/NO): NO